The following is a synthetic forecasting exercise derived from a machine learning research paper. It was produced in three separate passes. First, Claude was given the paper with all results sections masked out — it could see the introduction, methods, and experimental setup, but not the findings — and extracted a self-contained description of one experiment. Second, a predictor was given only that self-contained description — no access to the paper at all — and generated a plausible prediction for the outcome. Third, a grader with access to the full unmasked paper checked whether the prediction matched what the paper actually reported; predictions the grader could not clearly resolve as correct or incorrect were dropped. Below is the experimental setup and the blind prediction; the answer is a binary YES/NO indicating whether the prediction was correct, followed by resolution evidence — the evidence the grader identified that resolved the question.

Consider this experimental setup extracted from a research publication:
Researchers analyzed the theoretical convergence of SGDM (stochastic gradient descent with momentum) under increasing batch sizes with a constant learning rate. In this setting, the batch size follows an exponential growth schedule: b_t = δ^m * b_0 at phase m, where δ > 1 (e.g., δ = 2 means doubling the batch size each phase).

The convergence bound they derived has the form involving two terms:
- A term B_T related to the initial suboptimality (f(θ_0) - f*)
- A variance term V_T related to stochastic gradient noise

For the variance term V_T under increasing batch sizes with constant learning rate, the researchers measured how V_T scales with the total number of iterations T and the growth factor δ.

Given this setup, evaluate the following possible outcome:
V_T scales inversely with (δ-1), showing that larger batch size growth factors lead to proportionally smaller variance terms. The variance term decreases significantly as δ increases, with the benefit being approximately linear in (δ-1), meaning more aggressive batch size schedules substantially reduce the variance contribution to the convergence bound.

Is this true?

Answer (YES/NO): NO